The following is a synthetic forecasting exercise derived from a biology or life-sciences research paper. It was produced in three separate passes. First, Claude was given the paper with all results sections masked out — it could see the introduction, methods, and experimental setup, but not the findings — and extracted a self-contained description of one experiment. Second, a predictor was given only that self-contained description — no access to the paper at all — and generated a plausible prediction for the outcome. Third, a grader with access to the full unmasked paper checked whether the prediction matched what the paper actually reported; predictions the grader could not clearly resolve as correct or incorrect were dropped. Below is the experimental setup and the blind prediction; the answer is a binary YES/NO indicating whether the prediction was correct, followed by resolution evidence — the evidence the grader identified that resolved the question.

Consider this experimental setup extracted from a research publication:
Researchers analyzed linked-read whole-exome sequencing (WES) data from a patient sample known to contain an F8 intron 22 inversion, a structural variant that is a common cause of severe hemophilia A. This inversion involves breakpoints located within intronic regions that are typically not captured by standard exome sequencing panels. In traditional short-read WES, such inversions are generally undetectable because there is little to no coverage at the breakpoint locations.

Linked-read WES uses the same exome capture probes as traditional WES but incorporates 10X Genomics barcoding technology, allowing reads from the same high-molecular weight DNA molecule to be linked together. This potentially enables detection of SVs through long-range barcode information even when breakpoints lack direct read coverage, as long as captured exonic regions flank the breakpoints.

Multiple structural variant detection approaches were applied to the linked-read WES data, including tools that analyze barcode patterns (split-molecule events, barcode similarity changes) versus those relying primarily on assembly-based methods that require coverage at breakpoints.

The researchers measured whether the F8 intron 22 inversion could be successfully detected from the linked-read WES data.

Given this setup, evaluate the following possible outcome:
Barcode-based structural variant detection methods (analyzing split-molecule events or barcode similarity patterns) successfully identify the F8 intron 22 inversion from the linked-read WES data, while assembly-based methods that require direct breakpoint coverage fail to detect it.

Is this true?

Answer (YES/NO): YES